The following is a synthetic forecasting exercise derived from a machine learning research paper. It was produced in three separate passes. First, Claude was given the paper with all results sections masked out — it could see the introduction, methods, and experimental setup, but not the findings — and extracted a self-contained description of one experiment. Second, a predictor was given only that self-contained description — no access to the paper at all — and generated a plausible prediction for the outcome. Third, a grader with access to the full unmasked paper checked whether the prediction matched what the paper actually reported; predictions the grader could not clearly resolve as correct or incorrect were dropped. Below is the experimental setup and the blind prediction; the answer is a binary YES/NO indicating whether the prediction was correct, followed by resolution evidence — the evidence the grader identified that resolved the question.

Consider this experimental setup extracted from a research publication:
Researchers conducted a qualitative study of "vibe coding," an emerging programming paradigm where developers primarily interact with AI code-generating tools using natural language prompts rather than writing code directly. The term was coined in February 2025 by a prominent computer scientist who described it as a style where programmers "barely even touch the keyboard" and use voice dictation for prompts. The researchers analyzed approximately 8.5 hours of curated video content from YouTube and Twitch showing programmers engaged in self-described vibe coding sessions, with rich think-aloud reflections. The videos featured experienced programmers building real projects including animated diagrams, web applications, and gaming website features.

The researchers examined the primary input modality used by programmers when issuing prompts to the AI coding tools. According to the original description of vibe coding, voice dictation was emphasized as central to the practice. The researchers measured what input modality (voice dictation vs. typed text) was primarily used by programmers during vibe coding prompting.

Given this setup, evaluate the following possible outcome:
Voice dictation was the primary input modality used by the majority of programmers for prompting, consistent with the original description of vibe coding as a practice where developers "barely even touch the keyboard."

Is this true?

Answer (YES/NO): NO